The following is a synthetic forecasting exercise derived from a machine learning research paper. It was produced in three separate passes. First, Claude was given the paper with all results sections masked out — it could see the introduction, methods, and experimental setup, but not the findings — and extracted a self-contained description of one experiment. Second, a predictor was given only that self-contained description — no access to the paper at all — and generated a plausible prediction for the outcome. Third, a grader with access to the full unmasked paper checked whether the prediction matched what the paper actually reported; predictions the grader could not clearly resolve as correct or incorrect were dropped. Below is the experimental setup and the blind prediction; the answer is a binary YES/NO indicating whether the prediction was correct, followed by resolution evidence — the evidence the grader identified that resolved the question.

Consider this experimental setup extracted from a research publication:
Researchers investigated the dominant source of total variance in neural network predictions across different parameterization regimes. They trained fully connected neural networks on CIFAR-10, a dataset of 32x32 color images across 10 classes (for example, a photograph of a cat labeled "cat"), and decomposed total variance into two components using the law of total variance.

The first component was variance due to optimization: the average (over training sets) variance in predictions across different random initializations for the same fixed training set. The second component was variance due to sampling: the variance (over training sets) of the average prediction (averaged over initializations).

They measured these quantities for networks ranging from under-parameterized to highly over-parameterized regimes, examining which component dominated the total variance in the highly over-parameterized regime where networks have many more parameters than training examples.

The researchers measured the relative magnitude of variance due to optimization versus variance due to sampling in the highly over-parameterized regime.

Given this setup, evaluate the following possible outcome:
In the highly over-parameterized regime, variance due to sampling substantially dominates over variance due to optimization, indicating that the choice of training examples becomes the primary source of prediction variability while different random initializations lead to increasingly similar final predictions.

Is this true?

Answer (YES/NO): YES